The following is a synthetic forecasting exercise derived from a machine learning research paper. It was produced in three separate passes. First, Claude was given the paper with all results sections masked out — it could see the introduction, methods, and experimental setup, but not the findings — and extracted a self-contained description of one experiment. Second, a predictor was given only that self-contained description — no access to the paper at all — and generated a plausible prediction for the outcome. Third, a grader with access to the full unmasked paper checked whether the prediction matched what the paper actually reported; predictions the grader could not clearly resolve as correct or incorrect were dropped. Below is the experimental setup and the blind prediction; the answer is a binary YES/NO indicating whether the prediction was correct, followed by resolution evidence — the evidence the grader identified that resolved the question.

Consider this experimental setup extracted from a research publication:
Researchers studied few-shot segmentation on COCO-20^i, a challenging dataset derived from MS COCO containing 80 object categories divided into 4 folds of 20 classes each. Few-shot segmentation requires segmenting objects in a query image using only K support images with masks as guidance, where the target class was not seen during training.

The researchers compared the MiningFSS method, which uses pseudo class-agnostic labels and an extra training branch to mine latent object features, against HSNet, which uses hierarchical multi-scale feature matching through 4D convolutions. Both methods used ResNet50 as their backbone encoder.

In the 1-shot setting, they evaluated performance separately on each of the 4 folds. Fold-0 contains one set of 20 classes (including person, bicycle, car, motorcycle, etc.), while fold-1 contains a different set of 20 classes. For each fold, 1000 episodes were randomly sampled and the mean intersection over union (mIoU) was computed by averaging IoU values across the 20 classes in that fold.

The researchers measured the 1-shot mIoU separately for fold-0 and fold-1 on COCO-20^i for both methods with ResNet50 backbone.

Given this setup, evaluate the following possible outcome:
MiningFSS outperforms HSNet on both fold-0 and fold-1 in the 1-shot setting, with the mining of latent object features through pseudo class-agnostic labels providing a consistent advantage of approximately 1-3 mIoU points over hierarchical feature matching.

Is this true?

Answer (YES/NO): NO